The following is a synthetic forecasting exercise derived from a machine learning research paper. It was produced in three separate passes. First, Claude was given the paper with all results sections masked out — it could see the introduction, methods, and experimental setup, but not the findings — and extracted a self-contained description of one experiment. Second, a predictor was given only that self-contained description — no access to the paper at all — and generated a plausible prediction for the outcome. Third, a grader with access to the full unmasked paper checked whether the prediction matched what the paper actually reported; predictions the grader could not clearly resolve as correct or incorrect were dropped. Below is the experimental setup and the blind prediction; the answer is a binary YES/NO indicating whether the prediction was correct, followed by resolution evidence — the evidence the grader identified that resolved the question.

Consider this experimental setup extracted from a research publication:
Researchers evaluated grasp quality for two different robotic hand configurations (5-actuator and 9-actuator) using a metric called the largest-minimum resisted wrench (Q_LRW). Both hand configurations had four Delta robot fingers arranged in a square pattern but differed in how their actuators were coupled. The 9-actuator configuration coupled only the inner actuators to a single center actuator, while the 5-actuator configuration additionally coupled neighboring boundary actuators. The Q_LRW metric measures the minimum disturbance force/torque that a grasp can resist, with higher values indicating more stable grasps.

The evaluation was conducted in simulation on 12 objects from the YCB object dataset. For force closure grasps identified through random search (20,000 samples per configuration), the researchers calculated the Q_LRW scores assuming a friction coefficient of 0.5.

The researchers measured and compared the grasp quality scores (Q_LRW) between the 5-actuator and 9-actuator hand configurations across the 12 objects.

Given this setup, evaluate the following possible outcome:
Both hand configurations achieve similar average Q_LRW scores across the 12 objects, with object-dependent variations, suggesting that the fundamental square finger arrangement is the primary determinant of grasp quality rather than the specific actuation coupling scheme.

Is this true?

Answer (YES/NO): NO